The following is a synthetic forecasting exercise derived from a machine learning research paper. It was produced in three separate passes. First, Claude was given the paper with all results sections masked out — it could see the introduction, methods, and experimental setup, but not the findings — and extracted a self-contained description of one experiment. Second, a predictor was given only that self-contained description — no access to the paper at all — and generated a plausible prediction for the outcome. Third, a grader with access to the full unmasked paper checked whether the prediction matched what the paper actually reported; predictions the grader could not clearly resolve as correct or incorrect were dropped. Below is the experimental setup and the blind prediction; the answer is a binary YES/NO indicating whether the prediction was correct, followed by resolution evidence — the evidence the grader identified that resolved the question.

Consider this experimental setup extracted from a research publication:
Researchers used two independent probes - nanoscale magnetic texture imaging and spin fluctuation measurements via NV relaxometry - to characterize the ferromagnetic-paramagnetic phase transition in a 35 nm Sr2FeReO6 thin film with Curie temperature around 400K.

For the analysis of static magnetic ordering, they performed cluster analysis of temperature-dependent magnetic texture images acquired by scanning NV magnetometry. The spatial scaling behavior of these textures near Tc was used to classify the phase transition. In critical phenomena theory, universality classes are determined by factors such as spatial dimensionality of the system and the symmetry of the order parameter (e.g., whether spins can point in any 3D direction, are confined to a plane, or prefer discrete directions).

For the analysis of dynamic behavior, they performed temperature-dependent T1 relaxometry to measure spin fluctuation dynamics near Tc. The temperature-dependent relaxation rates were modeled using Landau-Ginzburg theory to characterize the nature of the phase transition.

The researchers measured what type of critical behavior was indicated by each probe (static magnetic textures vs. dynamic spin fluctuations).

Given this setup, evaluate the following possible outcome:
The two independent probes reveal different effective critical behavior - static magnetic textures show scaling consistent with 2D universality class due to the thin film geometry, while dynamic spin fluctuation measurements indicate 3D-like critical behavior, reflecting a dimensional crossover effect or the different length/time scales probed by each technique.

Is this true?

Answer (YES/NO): NO